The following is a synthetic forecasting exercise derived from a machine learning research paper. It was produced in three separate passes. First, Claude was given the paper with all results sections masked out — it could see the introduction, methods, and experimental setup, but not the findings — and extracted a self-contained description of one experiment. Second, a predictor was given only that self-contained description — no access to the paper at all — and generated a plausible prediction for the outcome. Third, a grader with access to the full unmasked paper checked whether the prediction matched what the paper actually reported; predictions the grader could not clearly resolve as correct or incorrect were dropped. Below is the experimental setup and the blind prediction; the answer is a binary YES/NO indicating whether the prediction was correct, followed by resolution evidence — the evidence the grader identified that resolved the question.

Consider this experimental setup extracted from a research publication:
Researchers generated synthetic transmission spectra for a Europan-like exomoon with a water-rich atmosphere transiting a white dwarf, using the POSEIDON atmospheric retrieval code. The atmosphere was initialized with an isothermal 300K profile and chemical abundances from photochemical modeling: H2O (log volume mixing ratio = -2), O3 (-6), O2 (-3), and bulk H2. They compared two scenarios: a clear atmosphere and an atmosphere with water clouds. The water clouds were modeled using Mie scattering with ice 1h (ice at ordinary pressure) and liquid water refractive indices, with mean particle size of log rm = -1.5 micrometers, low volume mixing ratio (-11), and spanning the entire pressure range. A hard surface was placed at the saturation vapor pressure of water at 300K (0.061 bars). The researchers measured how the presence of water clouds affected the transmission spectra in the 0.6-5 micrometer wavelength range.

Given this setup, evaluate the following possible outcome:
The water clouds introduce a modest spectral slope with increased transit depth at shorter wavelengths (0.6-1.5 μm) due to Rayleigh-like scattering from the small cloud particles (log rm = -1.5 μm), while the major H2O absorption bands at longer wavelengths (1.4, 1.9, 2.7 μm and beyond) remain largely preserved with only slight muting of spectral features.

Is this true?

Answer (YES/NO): NO